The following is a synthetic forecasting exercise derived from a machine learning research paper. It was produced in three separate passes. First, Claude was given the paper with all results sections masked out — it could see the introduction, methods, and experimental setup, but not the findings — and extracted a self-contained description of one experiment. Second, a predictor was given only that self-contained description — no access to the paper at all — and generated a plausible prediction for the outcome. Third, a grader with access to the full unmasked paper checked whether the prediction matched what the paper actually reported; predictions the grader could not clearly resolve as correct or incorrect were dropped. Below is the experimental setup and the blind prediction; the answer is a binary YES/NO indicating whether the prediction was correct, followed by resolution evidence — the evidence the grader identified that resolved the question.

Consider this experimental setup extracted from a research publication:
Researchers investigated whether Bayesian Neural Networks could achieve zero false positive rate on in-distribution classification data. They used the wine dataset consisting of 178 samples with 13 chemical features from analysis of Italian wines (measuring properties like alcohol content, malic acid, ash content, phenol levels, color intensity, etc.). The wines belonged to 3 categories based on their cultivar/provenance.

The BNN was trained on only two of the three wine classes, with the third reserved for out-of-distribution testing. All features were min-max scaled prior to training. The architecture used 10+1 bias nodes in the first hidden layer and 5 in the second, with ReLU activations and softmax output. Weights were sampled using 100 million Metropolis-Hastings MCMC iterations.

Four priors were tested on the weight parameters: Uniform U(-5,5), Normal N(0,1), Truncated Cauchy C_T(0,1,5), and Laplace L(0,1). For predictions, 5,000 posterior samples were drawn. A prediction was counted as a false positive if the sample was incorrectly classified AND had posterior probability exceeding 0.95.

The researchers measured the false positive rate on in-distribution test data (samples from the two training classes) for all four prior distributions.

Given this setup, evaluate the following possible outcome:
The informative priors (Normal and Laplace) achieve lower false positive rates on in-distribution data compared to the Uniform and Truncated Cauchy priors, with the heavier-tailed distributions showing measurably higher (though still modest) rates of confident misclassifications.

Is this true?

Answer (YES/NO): NO